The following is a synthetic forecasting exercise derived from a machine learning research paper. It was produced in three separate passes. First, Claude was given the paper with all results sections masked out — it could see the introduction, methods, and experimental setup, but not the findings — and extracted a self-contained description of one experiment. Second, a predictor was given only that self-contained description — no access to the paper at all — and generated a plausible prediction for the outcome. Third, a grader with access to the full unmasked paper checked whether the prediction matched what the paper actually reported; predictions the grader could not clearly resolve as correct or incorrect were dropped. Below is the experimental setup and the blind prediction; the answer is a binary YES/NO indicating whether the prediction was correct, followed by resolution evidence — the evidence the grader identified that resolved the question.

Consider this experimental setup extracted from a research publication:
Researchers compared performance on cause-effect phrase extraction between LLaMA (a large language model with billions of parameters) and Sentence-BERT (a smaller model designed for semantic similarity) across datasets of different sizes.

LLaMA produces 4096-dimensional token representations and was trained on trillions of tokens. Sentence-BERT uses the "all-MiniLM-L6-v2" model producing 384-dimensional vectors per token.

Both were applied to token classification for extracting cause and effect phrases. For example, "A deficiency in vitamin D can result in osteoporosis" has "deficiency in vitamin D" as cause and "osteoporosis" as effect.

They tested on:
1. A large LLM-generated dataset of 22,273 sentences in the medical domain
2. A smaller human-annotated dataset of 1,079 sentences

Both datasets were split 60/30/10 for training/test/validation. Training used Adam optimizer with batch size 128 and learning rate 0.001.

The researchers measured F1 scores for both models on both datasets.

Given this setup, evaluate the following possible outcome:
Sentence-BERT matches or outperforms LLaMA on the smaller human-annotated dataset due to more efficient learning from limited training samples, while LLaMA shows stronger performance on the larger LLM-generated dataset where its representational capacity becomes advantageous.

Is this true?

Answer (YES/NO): NO